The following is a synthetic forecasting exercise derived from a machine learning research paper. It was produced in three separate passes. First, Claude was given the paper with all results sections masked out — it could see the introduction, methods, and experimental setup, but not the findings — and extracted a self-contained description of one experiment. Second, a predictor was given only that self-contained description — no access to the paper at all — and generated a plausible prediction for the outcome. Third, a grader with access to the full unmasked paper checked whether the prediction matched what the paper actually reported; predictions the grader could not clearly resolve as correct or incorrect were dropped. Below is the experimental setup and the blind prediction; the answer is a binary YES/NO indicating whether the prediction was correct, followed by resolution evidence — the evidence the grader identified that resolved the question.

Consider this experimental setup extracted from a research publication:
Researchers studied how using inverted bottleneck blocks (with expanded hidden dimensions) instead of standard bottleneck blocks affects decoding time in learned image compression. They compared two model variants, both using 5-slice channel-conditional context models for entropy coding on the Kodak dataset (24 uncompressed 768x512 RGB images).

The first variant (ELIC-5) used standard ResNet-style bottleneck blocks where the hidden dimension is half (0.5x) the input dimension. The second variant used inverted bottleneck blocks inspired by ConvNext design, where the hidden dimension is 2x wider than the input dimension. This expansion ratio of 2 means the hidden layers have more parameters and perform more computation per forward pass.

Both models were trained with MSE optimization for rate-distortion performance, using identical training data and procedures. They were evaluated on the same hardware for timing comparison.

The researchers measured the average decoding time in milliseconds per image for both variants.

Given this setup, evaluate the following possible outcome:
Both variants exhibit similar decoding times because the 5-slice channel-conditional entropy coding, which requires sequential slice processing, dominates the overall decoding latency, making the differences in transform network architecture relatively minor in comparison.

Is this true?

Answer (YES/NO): NO